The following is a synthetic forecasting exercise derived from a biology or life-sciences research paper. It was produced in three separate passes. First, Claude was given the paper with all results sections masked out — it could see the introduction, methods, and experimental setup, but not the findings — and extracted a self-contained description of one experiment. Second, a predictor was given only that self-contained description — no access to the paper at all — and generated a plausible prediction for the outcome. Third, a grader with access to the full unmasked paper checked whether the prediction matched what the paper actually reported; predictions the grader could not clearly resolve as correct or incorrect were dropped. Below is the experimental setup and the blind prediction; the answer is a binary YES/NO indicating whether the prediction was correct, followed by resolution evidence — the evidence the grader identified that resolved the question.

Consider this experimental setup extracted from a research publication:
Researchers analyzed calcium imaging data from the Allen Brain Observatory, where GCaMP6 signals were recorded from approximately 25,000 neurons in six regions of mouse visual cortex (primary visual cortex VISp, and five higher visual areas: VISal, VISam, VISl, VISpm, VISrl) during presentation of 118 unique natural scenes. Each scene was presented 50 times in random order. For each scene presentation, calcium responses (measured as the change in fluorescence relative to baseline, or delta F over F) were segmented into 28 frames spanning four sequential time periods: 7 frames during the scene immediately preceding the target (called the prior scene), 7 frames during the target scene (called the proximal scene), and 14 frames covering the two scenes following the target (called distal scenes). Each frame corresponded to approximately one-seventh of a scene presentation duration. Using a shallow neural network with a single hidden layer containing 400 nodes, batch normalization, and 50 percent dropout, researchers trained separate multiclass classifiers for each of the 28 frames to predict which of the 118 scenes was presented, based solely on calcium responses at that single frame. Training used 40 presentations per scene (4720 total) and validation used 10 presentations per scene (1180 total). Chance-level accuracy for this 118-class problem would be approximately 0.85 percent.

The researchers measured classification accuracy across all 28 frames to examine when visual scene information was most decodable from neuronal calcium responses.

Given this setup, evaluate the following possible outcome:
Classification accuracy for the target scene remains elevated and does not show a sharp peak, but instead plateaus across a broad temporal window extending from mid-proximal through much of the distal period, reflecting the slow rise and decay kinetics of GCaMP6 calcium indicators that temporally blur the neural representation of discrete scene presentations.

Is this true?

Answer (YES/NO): NO